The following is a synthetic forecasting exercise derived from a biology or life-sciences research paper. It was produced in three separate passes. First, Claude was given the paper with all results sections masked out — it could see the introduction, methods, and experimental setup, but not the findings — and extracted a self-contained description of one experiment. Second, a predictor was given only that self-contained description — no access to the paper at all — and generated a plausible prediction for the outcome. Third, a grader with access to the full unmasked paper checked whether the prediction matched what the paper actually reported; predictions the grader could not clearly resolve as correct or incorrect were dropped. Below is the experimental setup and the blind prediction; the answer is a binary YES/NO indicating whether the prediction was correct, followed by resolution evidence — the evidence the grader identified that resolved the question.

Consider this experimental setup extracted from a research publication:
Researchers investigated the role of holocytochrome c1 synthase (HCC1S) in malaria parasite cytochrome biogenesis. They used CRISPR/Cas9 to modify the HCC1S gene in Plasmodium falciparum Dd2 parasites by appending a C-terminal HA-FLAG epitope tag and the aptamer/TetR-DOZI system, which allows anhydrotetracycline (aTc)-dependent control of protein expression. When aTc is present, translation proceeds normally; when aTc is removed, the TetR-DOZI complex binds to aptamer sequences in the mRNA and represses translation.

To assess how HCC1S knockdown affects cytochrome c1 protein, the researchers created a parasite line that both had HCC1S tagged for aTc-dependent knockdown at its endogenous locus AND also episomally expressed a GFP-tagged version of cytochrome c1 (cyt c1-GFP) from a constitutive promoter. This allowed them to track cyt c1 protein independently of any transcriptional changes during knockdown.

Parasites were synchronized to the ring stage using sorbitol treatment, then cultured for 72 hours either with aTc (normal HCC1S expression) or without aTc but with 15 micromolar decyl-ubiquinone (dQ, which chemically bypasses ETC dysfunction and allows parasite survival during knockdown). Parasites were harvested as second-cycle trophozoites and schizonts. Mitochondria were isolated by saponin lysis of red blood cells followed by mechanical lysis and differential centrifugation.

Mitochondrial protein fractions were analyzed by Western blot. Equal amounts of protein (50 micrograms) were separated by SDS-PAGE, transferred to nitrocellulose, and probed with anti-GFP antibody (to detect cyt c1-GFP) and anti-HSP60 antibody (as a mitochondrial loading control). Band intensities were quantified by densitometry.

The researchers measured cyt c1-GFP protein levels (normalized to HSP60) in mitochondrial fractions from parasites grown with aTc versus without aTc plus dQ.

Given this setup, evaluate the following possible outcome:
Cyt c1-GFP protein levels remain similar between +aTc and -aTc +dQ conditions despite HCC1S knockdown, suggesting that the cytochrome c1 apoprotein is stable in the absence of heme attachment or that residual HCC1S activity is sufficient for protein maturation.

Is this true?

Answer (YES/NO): NO